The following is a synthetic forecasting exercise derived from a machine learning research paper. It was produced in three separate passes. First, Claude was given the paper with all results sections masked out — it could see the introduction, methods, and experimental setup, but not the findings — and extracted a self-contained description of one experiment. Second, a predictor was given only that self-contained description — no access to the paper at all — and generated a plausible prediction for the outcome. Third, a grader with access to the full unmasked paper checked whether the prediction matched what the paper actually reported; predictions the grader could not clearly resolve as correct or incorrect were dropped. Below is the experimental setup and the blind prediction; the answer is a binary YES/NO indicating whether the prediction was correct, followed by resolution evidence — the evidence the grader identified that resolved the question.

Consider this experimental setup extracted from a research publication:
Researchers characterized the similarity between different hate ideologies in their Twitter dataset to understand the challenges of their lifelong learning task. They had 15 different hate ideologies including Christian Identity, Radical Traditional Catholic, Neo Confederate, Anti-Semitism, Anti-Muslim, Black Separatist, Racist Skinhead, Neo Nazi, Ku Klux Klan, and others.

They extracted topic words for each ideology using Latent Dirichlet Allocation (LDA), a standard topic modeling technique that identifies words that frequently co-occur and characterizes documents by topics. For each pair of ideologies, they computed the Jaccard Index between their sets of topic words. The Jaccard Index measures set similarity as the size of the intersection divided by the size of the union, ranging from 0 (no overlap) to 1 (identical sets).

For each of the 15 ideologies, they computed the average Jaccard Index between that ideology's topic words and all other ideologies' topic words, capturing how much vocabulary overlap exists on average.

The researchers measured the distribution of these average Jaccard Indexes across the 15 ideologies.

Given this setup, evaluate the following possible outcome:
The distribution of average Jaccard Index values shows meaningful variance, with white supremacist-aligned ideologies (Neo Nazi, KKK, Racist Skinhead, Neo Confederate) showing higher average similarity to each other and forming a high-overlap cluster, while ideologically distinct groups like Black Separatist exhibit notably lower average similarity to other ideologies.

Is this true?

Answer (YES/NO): NO